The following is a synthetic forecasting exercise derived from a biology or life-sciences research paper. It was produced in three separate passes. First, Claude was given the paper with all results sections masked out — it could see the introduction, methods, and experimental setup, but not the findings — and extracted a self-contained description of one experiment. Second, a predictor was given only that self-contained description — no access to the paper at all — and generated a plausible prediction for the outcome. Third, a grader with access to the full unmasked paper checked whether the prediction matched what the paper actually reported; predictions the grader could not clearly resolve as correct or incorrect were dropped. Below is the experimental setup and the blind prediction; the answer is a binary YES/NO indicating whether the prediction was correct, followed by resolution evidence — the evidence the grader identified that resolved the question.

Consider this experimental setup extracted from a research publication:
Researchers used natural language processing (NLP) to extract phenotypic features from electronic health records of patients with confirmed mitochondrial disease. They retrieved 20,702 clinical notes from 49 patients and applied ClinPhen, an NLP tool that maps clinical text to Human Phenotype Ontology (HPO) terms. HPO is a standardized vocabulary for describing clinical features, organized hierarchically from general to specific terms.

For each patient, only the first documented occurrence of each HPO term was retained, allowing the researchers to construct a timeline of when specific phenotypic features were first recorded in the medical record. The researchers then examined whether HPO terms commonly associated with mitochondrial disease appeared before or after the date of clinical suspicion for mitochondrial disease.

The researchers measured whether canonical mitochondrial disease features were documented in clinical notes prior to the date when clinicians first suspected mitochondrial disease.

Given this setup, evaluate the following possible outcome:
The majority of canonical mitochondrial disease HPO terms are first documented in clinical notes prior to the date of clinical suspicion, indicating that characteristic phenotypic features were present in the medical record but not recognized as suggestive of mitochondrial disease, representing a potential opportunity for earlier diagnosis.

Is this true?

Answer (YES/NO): YES